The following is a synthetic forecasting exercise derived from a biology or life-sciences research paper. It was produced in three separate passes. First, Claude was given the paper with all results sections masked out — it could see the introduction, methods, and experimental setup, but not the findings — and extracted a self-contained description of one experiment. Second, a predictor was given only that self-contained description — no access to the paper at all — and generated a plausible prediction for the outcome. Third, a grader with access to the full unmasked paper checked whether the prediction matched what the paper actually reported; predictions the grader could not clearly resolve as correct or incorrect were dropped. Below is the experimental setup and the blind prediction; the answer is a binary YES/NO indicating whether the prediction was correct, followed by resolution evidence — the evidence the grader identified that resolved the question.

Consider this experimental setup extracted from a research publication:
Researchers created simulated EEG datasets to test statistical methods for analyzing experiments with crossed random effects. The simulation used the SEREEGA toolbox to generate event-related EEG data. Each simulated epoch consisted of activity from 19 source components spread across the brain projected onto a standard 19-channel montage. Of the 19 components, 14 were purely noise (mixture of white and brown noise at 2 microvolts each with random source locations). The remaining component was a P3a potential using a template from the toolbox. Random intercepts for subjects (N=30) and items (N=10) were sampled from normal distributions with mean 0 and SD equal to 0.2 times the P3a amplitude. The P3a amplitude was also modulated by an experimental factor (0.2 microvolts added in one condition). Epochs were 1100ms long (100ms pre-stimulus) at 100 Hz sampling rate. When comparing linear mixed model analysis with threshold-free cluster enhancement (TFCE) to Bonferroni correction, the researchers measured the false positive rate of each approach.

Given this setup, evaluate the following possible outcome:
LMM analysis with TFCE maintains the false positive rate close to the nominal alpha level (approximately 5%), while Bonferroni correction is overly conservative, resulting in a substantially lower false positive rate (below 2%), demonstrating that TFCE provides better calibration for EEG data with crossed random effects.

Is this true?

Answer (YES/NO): NO